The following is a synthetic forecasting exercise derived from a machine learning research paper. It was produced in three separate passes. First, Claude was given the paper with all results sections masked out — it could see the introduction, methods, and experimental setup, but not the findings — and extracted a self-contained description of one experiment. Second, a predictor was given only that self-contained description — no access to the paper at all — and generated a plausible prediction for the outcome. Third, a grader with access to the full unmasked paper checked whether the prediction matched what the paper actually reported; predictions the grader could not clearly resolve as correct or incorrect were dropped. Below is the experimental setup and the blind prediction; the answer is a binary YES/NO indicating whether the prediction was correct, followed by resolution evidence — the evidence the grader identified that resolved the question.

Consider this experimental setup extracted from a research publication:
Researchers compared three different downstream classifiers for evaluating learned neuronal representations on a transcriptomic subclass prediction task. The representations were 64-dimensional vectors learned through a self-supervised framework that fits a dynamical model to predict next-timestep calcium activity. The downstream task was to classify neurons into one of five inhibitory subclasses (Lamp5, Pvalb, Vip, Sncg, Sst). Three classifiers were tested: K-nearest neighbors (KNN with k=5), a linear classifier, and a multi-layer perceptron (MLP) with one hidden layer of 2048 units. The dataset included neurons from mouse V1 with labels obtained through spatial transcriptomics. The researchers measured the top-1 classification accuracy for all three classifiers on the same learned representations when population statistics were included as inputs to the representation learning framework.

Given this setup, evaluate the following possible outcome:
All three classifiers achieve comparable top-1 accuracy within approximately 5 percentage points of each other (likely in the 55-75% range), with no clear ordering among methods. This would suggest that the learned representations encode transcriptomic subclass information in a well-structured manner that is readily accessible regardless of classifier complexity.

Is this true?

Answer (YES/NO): NO